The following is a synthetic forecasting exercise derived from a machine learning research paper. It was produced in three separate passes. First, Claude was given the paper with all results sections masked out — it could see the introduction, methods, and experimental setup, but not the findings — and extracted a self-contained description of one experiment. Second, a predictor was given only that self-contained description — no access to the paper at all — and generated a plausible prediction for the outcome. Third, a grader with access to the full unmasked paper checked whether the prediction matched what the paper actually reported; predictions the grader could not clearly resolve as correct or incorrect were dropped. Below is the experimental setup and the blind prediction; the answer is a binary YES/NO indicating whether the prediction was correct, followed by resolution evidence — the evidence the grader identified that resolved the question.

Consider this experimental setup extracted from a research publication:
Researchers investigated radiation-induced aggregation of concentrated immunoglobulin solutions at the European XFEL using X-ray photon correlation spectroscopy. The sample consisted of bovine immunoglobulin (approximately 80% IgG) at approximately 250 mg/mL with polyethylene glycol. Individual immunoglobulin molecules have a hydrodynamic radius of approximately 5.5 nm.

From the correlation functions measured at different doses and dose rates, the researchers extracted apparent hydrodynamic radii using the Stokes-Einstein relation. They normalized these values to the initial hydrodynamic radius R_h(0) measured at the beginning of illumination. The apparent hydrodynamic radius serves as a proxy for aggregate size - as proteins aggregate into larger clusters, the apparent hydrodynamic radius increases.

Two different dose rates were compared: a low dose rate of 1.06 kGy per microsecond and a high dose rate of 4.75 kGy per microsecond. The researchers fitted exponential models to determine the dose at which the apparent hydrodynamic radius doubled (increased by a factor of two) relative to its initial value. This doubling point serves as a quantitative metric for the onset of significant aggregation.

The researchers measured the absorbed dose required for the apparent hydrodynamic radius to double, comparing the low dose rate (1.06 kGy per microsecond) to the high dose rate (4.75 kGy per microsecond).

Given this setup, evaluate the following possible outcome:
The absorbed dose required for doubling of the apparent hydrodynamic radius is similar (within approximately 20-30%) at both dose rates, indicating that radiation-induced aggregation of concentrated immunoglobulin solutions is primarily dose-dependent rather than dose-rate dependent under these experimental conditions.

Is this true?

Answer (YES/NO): NO